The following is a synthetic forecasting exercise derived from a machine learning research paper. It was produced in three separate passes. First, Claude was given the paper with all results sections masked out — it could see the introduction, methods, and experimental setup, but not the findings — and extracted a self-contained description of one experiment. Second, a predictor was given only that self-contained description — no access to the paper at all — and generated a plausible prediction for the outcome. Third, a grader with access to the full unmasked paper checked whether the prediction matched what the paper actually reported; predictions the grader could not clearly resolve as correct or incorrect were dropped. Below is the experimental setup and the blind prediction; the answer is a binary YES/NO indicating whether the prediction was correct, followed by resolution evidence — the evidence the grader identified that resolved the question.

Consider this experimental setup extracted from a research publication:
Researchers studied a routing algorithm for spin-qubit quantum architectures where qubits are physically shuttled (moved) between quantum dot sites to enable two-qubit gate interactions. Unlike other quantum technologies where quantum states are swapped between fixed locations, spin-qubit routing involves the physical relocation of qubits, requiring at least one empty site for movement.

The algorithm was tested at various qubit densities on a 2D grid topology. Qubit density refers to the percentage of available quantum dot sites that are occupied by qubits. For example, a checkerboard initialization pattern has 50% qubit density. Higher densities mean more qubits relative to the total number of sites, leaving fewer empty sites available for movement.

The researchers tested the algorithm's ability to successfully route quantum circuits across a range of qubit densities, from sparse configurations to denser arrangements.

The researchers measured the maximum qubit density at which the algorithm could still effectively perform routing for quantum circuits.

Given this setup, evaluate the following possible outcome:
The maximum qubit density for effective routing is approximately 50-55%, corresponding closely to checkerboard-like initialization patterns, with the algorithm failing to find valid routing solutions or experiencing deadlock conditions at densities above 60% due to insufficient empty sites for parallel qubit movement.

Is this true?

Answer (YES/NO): NO